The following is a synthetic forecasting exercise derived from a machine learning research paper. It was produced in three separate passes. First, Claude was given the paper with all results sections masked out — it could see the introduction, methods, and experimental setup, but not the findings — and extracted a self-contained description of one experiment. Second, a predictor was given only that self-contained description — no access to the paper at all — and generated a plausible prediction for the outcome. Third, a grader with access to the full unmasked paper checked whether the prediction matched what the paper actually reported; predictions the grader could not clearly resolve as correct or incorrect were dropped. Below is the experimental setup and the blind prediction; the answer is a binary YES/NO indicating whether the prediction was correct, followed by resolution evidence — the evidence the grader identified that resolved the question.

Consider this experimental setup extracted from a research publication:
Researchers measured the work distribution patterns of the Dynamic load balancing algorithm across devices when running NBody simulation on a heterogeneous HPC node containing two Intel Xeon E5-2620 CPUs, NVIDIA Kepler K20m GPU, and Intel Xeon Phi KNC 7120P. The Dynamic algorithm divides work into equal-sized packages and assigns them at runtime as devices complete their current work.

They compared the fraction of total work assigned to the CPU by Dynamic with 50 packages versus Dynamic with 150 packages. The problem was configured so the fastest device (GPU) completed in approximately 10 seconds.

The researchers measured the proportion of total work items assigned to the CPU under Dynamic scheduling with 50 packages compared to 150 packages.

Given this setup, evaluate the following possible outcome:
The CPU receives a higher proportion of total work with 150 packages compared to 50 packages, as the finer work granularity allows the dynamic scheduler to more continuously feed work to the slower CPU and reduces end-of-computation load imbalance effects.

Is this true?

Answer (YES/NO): YES